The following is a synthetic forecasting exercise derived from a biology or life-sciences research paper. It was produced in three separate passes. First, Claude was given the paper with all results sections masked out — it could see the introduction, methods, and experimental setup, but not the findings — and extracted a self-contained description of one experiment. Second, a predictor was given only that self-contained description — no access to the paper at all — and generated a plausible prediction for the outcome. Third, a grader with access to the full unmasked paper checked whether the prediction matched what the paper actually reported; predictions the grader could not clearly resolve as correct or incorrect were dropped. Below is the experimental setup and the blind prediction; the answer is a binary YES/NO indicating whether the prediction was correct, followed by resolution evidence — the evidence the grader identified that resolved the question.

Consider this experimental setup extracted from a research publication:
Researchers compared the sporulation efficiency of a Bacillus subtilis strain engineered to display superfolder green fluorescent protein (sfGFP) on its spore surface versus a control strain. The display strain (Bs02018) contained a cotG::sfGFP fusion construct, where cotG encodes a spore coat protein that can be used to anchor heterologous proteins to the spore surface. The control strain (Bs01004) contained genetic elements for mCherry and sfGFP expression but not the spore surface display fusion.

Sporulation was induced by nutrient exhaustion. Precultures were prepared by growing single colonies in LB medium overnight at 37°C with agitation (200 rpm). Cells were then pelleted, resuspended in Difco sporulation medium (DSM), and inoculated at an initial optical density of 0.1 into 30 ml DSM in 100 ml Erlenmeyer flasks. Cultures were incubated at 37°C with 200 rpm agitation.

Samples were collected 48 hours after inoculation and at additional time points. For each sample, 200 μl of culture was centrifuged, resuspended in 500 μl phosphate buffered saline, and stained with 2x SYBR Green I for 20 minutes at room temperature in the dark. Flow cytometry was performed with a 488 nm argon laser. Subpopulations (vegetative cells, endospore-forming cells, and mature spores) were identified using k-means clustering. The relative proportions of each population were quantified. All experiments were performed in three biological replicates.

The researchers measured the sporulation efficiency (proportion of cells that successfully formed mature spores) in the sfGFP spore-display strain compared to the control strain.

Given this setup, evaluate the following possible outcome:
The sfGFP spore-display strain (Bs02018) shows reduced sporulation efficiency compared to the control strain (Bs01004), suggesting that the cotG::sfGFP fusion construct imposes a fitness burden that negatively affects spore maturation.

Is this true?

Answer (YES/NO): YES